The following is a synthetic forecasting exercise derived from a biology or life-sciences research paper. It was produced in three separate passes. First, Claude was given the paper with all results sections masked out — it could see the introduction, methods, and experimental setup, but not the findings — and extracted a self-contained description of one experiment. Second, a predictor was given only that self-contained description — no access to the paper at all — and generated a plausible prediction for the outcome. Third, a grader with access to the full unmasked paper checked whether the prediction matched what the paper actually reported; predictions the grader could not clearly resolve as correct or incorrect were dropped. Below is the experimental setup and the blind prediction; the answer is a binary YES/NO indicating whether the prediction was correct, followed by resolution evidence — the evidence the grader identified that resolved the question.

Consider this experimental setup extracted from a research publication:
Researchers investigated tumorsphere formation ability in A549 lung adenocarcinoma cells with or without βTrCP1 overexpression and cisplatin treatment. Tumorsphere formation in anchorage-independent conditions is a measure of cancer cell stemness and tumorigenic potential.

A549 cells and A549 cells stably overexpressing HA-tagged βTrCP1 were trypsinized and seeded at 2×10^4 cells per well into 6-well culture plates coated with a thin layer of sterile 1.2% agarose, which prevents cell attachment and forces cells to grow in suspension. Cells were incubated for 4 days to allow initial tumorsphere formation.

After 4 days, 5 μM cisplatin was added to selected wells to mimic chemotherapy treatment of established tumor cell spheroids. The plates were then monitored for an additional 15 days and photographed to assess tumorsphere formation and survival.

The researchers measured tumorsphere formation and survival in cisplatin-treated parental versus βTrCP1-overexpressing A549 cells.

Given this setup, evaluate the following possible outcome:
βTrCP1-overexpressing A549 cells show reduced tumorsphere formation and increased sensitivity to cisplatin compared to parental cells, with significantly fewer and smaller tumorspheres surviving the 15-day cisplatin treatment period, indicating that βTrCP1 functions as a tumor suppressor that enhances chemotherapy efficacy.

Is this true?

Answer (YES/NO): YES